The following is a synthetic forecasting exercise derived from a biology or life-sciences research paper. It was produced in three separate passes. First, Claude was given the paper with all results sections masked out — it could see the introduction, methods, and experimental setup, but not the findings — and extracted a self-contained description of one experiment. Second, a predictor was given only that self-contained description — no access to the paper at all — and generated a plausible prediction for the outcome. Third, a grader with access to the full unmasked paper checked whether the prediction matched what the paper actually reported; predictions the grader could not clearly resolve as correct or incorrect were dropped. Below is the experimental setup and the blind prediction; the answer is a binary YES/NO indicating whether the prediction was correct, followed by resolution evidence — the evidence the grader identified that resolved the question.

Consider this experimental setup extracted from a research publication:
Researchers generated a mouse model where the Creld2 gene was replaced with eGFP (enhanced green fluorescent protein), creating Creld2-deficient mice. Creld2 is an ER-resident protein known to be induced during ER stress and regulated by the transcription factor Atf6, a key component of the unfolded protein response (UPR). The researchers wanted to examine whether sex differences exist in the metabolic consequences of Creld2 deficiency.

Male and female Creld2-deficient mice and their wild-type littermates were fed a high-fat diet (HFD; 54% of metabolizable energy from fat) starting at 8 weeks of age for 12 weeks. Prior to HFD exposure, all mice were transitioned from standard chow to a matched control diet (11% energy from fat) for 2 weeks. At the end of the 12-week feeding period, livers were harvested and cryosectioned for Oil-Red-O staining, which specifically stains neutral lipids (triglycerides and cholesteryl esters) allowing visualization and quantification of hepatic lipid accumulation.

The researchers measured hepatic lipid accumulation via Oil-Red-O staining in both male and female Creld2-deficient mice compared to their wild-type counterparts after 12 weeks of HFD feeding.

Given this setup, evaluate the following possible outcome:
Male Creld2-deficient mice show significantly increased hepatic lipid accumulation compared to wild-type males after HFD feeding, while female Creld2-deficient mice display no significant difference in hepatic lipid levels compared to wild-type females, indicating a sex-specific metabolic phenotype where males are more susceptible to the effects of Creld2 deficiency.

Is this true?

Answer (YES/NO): NO